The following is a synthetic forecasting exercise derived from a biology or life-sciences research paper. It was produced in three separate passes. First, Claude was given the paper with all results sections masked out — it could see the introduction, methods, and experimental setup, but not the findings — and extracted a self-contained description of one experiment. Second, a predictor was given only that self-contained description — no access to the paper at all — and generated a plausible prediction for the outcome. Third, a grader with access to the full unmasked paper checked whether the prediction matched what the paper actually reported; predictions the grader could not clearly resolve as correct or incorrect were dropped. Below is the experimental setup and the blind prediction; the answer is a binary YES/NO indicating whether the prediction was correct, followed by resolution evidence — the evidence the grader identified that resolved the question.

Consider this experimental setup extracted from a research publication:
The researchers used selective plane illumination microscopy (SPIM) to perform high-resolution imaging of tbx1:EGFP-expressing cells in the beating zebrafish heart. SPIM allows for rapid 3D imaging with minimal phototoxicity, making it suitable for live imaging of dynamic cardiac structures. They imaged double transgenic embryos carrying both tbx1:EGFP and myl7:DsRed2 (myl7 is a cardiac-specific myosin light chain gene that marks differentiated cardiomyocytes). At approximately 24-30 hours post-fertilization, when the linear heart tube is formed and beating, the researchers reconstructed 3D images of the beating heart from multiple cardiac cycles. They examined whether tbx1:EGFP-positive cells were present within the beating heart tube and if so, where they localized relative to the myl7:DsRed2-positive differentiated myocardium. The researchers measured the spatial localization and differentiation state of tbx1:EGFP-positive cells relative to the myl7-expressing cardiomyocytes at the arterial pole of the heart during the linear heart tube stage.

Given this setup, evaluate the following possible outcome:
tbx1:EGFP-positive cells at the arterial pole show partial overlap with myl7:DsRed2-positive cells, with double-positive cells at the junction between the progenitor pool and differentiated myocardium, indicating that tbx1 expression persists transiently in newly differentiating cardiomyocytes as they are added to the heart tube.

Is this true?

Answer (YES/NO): NO